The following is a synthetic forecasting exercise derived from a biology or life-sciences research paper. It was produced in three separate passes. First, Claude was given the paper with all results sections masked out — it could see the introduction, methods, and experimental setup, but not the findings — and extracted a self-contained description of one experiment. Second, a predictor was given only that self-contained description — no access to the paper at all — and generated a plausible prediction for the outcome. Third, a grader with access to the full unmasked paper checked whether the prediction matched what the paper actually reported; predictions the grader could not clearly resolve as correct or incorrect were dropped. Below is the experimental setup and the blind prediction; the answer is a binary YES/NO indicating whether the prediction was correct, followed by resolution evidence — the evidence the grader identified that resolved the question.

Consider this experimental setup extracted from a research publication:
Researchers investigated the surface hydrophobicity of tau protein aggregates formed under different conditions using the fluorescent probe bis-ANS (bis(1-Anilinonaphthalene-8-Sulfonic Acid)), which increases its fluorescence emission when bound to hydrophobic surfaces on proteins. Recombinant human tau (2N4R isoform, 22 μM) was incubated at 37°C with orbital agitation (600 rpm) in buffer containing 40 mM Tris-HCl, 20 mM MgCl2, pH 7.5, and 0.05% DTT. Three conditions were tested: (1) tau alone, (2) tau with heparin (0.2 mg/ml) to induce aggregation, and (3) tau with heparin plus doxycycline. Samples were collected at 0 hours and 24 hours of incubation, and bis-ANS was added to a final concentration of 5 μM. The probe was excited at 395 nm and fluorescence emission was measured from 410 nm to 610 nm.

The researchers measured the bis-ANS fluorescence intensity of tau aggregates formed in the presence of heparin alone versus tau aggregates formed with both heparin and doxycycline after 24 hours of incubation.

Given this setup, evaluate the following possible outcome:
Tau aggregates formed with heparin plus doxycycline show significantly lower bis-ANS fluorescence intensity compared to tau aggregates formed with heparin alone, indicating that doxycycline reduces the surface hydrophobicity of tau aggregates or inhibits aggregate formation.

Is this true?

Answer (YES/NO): YES